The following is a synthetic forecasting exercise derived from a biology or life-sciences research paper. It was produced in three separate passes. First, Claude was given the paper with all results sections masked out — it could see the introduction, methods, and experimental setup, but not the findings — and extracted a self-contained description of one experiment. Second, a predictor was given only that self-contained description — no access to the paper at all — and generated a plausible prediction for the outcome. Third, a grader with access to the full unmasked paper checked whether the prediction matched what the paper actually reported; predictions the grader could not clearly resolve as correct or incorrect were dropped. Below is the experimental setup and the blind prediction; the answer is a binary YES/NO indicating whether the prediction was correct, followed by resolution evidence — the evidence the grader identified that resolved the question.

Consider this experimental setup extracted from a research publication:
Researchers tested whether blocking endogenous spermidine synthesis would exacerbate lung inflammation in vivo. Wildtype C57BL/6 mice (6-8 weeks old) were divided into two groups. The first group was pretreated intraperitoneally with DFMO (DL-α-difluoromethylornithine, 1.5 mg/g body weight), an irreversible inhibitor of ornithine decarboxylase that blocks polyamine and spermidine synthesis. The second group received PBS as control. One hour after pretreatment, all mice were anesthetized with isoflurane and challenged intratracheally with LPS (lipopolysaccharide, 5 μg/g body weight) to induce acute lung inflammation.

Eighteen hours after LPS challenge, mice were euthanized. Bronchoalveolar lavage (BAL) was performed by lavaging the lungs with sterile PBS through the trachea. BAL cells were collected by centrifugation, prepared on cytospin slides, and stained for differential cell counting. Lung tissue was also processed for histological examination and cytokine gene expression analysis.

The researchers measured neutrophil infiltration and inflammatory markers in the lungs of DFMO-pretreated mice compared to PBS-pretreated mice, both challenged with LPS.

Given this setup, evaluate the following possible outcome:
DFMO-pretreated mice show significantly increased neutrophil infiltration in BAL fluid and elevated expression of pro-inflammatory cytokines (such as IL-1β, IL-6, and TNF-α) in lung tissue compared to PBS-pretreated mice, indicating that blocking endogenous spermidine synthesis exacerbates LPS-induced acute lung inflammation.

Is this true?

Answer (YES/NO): NO